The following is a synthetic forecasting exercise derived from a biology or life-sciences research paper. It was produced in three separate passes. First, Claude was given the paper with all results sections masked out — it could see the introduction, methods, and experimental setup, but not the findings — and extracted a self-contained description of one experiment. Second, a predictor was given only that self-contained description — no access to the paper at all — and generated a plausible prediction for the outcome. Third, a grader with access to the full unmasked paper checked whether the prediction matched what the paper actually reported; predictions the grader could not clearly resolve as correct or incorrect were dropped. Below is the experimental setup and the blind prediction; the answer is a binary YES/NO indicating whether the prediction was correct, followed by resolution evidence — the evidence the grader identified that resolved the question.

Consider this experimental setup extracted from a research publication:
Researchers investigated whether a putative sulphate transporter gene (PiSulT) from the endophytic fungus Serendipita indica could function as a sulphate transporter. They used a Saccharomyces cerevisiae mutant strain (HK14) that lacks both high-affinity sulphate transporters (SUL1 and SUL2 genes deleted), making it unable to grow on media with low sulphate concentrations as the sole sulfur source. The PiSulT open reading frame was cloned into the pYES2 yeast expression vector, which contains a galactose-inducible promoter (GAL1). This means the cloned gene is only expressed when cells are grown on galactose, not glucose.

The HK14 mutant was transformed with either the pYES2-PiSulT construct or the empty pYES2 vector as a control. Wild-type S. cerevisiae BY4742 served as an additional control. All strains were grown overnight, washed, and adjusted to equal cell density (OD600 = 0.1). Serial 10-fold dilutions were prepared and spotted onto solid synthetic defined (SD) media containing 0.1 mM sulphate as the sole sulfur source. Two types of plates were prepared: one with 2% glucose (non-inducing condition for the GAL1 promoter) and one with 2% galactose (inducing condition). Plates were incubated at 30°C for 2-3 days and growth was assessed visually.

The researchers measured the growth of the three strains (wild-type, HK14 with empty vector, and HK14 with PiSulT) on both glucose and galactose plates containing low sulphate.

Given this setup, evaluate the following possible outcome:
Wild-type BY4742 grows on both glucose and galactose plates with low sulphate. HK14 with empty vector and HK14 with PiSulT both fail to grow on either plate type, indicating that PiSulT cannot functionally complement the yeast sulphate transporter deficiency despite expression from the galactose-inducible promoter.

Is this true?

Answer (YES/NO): NO